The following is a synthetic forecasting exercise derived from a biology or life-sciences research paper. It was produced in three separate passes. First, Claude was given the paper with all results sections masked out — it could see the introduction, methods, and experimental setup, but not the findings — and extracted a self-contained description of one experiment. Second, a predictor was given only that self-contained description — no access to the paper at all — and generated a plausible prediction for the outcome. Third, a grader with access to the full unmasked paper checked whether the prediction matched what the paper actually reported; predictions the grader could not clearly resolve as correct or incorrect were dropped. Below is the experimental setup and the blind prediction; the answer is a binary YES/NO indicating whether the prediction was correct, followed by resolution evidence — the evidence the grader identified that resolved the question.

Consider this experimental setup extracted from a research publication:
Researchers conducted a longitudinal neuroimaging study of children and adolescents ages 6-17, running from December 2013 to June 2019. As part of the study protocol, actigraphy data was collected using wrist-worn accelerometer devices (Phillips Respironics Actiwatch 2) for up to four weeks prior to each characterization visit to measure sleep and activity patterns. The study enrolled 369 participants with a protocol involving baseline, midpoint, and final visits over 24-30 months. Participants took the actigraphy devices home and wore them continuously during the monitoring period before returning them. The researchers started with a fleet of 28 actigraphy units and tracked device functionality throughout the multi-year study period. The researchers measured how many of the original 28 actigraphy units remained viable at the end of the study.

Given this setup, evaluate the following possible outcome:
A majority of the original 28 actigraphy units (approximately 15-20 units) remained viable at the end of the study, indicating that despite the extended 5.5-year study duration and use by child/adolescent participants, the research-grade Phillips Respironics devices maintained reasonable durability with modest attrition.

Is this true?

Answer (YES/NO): NO